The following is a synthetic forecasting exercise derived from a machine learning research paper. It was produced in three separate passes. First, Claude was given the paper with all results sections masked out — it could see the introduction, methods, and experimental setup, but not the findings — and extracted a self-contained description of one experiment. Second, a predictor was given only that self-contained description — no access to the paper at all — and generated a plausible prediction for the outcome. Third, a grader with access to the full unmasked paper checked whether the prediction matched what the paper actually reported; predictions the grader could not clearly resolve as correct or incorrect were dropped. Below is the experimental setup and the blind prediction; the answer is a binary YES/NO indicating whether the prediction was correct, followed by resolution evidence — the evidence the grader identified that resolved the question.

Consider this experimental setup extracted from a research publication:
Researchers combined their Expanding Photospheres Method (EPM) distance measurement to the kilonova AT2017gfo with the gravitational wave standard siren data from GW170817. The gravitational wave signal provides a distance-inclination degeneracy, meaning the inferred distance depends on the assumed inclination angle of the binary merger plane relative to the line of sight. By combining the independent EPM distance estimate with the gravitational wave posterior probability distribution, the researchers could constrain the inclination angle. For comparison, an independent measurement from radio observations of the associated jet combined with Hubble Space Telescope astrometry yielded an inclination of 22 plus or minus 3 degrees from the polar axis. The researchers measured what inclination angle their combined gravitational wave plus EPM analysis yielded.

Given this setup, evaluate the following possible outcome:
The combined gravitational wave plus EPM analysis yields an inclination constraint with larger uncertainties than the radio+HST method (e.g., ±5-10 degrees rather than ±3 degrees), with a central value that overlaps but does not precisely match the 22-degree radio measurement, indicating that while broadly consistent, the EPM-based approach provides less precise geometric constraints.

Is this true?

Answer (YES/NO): YES